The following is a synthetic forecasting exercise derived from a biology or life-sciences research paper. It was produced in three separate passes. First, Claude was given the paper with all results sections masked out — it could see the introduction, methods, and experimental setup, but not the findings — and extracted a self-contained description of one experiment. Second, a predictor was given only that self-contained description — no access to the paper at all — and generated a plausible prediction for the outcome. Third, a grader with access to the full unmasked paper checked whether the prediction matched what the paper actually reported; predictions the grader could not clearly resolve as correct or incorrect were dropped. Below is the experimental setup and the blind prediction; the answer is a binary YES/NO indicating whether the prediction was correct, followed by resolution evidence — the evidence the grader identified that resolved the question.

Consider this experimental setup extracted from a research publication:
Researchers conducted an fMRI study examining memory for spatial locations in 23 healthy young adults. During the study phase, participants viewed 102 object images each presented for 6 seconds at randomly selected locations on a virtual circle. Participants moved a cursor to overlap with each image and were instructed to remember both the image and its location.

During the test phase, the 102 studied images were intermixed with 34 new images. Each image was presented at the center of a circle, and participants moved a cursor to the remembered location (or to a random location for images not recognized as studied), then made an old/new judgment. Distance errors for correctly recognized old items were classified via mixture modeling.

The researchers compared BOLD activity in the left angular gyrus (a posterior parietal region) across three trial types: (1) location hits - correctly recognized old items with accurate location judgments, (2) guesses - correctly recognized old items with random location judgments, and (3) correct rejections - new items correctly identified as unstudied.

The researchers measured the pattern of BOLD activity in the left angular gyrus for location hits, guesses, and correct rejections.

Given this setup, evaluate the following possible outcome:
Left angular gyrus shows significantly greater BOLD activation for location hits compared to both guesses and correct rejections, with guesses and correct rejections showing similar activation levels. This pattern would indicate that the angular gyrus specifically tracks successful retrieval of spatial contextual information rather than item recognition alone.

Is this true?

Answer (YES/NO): NO